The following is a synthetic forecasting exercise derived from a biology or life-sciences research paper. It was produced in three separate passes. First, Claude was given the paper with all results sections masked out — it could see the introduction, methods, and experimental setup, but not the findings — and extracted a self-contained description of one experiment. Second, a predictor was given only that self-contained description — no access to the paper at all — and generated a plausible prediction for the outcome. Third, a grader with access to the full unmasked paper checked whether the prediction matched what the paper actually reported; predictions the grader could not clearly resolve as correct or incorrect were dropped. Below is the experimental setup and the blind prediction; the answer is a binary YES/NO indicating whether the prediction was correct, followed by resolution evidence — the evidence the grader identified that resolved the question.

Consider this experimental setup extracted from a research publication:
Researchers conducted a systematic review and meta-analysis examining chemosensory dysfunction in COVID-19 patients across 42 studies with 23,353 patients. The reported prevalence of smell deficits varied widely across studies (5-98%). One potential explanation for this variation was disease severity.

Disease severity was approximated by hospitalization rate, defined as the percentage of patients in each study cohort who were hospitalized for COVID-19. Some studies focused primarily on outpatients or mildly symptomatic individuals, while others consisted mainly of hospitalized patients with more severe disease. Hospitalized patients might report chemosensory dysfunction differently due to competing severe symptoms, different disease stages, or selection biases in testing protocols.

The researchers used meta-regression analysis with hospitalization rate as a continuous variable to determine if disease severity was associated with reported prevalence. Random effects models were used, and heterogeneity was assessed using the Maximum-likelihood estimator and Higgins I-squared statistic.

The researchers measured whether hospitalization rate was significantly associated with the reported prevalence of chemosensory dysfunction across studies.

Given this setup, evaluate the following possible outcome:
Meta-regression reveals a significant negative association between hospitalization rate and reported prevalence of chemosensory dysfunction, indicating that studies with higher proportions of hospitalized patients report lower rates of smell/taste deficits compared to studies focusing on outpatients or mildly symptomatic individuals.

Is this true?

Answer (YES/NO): YES